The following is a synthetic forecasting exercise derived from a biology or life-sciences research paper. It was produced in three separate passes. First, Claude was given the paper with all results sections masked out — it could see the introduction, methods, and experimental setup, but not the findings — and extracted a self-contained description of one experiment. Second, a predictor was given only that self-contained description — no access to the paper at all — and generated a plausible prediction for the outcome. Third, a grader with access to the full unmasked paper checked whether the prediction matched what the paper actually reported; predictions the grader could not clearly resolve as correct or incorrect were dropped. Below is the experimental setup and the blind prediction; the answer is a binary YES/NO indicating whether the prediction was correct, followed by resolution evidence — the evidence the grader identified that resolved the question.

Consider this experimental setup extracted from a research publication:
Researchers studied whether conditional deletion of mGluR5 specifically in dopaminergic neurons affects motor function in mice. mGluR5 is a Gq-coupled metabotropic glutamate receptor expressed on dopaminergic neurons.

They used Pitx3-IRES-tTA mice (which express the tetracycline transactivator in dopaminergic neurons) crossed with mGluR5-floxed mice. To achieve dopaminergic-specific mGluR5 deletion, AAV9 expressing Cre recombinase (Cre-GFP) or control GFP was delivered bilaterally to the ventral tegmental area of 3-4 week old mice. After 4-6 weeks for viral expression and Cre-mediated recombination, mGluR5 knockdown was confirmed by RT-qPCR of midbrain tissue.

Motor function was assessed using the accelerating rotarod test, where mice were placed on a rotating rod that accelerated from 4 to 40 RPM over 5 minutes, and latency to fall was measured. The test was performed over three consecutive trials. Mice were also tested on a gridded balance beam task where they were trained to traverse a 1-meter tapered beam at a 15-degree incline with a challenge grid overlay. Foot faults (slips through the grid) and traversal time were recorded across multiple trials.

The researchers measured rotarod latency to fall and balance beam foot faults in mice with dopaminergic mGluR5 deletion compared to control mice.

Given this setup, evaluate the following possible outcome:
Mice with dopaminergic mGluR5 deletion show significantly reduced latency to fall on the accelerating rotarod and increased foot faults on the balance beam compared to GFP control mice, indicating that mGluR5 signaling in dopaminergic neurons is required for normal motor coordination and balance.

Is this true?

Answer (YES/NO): NO